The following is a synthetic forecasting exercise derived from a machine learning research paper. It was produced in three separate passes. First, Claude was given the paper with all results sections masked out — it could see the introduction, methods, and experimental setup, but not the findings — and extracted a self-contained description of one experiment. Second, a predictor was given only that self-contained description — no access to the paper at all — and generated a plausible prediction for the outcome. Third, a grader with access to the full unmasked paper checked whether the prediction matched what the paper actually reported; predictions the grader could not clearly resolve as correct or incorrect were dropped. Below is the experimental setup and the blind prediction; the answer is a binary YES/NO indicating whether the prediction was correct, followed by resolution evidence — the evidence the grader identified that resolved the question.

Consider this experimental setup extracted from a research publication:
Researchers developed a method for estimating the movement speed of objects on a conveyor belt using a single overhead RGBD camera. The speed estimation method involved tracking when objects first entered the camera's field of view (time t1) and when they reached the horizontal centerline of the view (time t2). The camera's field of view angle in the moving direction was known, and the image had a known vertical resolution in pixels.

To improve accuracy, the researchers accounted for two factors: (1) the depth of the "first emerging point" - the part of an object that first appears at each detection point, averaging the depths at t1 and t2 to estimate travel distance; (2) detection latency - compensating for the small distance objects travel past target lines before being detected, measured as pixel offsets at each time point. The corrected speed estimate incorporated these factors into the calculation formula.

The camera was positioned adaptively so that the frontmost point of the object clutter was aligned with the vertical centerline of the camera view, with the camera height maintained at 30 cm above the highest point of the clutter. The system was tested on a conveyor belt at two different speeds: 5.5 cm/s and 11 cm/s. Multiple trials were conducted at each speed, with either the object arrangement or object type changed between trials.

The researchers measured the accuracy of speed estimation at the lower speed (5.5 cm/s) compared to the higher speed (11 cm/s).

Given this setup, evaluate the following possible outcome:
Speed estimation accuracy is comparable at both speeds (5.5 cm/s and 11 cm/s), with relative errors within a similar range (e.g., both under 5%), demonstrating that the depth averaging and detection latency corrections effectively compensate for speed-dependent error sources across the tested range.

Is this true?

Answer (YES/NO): YES